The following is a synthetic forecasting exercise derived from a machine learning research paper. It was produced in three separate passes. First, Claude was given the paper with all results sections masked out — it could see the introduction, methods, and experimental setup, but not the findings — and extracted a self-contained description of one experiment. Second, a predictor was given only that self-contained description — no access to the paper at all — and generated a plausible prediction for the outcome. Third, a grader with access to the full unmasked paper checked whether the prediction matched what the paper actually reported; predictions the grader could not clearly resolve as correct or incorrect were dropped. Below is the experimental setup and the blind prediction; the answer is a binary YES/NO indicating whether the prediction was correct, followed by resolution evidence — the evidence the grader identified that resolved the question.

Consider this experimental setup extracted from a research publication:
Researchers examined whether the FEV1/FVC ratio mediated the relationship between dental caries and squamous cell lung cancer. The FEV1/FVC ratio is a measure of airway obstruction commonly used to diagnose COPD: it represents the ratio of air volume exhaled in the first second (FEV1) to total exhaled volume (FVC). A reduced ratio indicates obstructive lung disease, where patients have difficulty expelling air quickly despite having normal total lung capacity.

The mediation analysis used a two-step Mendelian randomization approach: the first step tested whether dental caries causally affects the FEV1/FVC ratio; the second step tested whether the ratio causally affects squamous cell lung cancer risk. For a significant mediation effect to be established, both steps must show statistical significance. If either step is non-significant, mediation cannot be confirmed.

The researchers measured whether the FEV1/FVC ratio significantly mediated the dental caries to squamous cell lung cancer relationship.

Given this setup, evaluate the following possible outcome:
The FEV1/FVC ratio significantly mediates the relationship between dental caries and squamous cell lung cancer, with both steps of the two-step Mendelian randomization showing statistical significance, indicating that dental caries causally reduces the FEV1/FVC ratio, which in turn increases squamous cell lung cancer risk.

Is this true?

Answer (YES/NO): NO